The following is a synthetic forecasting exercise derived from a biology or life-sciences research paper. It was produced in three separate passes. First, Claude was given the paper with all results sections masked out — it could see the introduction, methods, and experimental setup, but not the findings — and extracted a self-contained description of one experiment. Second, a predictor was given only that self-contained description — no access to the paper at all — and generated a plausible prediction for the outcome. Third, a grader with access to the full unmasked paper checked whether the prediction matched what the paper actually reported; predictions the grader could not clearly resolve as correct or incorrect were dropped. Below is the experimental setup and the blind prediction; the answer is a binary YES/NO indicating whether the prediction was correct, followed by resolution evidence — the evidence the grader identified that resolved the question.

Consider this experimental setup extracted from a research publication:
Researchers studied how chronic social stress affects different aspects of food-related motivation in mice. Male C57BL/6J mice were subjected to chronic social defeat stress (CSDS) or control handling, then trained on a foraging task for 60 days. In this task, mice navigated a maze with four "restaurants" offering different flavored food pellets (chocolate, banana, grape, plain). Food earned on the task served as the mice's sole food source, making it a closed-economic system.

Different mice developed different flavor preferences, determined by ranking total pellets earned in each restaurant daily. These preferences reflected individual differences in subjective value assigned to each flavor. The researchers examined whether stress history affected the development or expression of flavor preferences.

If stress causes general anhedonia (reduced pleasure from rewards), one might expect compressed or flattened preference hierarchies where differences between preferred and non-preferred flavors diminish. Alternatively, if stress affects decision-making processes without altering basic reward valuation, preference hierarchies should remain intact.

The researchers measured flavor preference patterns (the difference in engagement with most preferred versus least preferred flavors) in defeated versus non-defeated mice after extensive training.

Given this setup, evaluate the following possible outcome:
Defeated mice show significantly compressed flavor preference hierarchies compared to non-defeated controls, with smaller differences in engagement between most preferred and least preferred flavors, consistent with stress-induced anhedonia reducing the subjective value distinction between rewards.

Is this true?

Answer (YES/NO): NO